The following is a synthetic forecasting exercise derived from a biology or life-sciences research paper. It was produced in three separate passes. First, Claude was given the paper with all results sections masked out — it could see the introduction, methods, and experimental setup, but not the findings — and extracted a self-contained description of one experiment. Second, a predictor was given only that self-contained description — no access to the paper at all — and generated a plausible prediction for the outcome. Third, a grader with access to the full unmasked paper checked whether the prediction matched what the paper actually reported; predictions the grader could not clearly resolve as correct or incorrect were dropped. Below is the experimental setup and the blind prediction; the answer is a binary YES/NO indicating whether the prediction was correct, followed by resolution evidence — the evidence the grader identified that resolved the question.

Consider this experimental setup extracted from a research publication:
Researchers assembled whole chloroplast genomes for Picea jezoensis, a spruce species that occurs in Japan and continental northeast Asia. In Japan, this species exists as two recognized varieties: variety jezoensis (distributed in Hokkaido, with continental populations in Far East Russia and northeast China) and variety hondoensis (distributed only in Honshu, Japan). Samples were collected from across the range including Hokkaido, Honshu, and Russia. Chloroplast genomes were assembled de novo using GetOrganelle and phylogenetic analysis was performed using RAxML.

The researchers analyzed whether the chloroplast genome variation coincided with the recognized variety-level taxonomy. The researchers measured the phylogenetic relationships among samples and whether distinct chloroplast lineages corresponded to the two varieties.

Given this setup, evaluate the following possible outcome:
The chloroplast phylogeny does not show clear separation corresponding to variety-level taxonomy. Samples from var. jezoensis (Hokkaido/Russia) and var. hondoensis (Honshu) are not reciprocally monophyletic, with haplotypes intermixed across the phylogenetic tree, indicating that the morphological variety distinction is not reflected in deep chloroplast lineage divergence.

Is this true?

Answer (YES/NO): NO